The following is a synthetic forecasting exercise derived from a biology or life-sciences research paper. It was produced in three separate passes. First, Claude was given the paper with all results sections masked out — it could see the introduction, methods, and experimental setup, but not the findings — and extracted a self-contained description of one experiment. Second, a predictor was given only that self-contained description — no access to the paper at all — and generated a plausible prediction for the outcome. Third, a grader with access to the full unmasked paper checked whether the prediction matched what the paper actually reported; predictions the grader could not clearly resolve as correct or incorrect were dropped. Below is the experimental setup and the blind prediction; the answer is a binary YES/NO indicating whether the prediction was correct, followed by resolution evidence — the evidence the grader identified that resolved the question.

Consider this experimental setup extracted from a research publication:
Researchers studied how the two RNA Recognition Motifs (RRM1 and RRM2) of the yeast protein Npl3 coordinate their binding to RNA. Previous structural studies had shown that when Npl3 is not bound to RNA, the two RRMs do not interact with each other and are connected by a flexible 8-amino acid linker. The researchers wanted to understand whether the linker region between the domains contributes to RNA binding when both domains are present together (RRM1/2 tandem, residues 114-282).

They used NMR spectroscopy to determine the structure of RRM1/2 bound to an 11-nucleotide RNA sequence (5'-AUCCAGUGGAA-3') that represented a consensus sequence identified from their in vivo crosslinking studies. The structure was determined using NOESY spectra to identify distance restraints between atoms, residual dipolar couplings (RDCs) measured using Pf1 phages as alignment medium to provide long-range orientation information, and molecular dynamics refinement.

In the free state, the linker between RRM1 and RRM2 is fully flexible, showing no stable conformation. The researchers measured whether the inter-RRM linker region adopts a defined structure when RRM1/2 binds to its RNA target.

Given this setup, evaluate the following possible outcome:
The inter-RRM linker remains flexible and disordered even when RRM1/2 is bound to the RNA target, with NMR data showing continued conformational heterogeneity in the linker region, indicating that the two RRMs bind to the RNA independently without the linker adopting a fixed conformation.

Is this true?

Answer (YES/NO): NO